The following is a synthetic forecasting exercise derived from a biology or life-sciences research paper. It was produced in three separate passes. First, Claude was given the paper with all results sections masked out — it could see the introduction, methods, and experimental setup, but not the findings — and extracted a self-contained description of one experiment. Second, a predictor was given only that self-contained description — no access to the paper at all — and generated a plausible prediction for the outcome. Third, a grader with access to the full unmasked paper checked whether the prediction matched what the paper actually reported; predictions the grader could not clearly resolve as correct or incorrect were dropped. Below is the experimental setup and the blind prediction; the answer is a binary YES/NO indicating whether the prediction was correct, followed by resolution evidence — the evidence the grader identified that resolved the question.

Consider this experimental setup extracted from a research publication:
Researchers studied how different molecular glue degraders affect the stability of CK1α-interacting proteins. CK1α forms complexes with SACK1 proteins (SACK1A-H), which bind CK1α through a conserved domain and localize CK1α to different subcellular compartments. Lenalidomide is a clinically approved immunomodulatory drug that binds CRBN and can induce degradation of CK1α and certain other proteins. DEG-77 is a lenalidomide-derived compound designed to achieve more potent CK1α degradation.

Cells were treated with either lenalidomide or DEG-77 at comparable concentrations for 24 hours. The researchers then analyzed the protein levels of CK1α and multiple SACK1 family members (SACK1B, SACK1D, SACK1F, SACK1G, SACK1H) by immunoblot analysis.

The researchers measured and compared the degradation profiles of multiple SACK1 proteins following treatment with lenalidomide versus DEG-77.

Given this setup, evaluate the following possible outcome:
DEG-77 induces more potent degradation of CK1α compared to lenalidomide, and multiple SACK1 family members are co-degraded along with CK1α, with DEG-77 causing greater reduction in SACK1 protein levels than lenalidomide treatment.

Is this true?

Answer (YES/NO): YES